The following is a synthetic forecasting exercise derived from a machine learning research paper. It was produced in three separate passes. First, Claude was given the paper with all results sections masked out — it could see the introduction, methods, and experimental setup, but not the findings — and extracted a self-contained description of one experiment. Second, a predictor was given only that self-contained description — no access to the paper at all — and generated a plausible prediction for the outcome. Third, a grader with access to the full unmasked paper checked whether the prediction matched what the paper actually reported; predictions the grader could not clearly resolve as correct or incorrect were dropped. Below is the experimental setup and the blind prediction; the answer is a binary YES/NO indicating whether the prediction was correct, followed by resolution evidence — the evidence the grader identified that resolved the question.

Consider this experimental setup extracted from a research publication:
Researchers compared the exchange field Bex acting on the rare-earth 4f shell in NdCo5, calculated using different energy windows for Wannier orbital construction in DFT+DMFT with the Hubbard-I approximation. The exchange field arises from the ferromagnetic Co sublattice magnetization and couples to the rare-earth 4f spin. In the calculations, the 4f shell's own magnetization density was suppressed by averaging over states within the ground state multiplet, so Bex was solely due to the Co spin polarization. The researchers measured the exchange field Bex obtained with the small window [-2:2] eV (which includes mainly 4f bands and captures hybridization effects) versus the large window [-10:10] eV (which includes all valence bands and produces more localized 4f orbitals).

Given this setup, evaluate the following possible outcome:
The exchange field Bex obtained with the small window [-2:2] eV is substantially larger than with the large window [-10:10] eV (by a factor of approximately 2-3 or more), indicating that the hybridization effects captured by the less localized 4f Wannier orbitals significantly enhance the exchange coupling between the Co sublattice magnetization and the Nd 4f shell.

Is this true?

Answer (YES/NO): NO